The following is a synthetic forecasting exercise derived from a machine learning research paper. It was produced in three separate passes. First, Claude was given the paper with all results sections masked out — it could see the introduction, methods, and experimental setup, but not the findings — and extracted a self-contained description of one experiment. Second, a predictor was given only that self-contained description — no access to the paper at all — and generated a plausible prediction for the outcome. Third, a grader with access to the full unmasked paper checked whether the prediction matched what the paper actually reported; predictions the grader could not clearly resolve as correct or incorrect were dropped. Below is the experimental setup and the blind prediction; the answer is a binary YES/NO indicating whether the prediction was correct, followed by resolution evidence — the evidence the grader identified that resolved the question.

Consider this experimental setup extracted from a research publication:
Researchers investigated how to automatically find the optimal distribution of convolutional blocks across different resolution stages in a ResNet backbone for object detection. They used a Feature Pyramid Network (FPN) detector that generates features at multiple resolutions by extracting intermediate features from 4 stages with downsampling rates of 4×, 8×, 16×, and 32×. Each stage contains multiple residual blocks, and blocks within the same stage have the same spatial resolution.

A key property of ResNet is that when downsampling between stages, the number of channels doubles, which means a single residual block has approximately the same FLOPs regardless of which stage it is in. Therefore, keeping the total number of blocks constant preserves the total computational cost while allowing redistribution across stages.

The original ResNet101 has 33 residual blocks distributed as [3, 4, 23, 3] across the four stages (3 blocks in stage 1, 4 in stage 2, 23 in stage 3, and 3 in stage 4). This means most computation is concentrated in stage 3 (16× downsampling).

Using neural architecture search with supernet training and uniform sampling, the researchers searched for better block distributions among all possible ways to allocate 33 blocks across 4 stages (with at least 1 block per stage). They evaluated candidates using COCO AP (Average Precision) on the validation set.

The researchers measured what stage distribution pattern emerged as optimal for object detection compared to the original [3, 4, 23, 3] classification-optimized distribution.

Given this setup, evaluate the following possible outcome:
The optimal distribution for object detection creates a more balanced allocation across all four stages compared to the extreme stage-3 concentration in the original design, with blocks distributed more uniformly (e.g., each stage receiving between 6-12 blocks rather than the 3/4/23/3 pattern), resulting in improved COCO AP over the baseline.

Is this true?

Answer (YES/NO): NO